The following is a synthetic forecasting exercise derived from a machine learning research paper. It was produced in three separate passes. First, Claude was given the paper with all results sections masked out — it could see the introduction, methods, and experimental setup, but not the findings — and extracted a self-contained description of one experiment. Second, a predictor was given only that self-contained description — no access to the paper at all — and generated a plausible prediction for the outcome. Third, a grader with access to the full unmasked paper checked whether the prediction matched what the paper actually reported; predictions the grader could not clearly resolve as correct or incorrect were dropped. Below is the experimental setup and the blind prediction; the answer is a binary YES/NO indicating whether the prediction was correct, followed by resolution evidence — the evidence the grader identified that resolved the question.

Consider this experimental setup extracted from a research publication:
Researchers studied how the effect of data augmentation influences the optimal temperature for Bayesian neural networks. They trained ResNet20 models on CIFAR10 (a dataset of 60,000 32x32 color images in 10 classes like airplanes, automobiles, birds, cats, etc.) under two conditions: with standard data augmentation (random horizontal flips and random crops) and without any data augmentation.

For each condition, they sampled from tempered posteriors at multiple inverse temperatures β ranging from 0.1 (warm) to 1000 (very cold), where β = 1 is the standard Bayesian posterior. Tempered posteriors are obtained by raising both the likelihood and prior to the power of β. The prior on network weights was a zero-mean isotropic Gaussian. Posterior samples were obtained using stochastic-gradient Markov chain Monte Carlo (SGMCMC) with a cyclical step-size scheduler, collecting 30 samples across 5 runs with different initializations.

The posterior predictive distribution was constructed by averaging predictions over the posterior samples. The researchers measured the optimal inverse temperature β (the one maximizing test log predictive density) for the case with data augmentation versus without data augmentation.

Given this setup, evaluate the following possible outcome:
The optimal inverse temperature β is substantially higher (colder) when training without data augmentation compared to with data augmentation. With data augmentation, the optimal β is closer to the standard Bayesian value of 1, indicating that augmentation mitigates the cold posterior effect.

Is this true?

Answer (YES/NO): NO